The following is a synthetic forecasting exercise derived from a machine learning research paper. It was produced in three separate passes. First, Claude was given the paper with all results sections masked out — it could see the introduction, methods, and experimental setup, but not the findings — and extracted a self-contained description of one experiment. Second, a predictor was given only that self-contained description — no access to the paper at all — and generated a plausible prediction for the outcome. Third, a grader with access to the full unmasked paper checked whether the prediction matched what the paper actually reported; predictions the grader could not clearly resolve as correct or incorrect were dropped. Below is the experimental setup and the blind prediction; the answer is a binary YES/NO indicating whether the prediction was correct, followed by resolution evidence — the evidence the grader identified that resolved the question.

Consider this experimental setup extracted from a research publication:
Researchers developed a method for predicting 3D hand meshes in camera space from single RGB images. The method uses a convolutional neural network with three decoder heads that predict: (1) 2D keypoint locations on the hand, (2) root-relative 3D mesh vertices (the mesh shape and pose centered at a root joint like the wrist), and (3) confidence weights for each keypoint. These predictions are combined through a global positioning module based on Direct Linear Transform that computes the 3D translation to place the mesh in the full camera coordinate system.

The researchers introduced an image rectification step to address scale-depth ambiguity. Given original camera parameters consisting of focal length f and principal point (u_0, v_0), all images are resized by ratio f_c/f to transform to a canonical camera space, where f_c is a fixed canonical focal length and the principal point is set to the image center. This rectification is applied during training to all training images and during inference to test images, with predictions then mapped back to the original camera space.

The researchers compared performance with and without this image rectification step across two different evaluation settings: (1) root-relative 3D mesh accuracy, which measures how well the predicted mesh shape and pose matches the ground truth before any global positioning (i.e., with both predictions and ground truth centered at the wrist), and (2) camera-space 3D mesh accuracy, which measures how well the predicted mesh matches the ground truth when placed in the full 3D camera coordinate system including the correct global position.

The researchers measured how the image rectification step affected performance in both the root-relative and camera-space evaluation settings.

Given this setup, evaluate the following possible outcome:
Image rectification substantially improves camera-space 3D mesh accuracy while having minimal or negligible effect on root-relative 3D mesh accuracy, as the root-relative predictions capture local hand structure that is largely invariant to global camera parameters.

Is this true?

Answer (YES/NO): NO